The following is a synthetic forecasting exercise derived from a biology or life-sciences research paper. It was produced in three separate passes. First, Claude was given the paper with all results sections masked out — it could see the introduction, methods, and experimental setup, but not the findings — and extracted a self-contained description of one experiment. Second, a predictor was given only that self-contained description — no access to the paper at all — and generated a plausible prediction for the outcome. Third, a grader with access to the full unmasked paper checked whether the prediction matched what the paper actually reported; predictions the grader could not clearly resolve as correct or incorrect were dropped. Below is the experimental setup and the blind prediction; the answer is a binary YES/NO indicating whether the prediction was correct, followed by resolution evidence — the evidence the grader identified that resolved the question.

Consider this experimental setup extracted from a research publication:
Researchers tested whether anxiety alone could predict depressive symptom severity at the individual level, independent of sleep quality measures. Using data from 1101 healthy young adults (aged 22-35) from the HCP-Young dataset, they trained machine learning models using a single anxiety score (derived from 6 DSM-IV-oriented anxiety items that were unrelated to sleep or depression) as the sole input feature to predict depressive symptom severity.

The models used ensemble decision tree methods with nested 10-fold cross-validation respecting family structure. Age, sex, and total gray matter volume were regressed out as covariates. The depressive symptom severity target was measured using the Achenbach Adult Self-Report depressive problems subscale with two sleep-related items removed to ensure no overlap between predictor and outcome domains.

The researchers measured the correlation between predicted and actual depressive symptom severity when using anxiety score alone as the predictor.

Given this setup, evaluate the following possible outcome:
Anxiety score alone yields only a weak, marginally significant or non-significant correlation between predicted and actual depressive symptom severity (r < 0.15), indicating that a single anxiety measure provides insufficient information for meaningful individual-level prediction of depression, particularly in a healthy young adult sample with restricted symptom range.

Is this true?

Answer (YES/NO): NO